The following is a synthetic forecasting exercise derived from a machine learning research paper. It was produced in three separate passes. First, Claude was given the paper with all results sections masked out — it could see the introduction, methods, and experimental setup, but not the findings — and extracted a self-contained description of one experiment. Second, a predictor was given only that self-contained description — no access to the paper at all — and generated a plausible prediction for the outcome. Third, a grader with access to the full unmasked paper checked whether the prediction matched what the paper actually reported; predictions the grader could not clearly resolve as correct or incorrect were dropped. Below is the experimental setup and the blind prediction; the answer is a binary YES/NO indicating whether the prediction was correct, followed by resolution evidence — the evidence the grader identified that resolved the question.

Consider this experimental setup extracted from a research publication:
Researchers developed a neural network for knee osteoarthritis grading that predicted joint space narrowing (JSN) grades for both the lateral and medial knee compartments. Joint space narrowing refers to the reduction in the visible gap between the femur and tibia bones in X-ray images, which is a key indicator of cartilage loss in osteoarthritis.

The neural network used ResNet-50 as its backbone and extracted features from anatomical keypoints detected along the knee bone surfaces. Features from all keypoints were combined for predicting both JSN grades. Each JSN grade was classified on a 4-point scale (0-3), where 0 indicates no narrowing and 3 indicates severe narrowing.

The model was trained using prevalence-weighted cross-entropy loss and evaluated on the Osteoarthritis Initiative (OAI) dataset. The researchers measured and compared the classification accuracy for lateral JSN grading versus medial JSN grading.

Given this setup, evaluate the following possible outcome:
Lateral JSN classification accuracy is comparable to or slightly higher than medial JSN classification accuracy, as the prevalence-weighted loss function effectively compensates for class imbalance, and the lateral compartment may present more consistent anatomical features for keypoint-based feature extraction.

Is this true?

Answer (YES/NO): NO